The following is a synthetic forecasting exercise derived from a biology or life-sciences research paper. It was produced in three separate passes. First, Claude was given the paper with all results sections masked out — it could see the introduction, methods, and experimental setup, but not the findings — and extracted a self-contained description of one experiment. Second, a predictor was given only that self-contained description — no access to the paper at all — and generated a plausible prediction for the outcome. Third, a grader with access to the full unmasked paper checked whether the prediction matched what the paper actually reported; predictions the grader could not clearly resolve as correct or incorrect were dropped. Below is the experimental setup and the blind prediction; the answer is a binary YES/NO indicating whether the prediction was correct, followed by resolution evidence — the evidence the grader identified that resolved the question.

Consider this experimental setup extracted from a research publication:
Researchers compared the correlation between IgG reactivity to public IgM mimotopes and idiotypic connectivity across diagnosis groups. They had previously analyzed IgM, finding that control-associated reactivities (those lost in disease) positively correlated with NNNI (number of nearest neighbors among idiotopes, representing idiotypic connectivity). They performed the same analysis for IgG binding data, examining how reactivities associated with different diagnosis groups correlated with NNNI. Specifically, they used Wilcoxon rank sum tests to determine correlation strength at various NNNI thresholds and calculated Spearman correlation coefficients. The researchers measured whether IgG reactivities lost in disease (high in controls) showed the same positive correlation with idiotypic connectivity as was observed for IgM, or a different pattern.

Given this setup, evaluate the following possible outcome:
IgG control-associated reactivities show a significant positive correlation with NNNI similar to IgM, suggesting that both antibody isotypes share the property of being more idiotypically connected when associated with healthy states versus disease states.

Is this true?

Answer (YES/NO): NO